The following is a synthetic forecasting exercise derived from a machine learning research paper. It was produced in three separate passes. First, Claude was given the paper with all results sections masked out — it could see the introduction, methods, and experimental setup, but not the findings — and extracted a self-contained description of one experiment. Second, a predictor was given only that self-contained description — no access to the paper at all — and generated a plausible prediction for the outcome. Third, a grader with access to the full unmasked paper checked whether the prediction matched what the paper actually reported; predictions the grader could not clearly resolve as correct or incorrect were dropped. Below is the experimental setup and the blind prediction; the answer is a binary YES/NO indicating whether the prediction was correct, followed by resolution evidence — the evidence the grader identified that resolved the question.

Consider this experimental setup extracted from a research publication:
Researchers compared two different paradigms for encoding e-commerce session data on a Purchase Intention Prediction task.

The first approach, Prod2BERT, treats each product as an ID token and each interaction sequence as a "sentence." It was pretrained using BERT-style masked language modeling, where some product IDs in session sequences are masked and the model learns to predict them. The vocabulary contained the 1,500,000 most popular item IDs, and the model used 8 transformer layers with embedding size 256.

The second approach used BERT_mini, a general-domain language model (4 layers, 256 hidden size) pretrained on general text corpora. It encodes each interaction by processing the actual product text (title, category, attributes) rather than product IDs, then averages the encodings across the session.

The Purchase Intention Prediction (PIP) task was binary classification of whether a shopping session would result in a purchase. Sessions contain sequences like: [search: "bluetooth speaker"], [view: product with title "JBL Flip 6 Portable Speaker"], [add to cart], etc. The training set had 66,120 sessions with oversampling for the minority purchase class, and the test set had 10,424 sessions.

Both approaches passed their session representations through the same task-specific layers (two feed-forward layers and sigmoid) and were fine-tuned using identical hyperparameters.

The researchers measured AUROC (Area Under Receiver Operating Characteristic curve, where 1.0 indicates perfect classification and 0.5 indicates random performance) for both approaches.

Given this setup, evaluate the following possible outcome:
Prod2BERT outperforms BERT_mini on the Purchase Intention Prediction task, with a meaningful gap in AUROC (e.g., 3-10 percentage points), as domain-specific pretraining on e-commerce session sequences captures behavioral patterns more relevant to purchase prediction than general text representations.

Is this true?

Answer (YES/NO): NO